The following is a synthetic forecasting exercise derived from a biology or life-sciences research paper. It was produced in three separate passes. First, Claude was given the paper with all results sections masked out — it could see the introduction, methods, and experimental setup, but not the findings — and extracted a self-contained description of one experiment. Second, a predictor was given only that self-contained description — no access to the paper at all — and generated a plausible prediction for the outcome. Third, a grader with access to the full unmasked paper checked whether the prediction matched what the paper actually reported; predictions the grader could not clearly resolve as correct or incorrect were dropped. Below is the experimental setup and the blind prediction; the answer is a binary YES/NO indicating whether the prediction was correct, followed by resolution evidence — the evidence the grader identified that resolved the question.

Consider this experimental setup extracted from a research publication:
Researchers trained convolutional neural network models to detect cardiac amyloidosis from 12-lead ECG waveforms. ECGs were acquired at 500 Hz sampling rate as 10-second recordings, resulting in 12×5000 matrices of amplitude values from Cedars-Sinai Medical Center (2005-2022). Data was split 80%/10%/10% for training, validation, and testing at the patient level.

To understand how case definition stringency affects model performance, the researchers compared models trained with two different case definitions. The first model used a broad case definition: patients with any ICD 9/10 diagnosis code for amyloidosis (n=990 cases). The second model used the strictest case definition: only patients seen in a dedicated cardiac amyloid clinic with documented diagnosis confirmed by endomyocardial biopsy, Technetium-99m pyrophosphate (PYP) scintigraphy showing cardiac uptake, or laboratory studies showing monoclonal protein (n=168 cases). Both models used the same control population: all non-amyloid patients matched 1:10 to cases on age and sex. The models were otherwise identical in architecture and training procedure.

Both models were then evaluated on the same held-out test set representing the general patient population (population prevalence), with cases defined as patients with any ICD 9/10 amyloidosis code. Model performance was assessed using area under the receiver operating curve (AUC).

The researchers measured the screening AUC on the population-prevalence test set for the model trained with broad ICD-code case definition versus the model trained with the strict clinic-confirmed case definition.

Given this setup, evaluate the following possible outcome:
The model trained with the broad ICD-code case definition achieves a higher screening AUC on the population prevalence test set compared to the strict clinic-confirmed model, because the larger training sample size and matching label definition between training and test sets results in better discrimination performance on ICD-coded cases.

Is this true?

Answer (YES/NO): NO